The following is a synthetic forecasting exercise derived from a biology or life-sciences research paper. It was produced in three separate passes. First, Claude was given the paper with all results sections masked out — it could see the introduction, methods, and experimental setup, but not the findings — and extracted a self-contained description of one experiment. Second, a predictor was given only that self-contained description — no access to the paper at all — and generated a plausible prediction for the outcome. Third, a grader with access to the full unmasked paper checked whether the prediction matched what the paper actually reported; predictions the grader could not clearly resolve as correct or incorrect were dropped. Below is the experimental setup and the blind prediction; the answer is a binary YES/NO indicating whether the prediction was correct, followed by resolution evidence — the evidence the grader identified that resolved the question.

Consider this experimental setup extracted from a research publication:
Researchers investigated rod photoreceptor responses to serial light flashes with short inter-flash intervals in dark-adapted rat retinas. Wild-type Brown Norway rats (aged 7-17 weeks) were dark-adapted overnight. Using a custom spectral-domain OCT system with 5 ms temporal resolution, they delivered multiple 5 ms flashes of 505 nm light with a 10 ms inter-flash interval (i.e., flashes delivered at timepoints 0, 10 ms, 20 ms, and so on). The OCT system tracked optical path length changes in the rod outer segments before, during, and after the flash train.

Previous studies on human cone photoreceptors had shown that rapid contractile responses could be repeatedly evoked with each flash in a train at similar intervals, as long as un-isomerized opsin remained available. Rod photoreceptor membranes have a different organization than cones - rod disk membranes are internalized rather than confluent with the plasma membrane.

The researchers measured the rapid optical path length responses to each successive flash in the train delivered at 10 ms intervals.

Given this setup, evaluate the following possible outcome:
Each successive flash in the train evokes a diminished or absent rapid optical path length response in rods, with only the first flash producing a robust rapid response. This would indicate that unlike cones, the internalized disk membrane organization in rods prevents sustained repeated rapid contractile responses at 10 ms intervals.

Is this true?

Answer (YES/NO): NO